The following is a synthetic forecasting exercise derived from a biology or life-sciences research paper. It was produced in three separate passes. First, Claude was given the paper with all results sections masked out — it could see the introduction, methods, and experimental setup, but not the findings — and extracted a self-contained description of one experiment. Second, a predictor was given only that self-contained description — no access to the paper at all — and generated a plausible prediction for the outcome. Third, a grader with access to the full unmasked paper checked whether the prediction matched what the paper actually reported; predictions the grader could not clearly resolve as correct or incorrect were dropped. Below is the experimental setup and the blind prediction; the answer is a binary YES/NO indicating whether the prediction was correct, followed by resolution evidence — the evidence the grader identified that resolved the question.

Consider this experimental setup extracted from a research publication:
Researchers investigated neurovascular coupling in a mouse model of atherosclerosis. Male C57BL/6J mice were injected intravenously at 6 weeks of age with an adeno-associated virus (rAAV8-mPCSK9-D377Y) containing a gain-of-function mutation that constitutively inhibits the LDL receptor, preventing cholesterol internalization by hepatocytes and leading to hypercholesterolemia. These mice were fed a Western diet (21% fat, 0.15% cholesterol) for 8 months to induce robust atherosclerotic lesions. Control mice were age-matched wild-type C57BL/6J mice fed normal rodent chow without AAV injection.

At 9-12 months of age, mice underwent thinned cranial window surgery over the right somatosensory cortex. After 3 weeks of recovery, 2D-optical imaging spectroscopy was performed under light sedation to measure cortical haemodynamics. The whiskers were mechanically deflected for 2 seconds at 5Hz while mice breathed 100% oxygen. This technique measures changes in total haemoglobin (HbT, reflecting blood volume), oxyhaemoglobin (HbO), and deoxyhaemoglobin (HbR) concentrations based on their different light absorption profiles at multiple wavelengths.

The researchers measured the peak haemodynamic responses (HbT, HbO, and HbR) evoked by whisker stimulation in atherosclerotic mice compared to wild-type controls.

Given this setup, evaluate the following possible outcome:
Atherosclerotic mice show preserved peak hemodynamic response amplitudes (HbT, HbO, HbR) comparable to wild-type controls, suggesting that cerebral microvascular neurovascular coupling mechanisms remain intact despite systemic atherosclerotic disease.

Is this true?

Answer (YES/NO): NO